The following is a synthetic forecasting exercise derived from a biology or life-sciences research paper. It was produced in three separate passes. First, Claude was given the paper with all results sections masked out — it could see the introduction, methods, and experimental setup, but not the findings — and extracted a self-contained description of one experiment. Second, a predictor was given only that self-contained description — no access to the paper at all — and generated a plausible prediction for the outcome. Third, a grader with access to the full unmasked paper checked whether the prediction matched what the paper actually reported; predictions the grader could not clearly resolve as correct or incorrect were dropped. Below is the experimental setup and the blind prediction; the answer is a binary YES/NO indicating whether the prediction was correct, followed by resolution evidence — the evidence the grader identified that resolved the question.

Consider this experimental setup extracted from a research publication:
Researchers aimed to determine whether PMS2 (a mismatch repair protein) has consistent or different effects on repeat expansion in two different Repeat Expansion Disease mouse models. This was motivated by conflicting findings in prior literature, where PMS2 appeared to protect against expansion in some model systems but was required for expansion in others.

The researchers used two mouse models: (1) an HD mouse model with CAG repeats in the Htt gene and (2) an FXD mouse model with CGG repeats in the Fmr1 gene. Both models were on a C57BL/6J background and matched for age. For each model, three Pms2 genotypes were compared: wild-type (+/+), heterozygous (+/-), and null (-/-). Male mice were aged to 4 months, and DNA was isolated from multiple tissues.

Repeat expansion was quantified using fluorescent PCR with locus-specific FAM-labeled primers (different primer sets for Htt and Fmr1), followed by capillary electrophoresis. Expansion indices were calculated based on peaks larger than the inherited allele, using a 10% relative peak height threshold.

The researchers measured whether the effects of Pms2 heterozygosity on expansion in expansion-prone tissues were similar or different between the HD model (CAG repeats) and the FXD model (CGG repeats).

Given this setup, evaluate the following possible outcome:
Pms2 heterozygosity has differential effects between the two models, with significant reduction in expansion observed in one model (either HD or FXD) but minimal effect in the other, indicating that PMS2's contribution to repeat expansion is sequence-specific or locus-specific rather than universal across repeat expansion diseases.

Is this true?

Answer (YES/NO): NO